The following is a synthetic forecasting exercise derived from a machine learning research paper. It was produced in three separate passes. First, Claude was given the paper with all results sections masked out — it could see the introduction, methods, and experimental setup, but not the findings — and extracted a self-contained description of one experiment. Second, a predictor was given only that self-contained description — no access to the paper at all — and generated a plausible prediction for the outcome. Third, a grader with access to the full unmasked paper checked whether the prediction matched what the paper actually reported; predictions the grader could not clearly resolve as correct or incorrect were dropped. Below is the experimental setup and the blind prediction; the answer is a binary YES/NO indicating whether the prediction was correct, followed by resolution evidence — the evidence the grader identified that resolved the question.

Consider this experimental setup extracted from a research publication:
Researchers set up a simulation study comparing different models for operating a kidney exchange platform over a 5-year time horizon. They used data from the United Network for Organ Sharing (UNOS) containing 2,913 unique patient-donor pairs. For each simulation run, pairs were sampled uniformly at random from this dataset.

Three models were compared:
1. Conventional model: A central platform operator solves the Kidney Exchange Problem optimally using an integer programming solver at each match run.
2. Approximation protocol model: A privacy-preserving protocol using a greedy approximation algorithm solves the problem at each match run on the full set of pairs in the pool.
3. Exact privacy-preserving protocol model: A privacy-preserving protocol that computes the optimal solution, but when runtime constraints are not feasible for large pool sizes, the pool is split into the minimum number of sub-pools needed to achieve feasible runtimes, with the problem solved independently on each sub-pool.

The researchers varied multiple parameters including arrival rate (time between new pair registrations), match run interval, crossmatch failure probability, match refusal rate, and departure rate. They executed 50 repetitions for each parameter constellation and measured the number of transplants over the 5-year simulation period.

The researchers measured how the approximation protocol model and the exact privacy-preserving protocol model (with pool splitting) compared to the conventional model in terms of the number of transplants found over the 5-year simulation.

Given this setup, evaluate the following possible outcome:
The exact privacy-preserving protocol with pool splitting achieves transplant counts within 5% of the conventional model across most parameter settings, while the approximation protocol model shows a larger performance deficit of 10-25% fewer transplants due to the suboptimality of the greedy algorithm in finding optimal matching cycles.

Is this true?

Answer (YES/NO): NO